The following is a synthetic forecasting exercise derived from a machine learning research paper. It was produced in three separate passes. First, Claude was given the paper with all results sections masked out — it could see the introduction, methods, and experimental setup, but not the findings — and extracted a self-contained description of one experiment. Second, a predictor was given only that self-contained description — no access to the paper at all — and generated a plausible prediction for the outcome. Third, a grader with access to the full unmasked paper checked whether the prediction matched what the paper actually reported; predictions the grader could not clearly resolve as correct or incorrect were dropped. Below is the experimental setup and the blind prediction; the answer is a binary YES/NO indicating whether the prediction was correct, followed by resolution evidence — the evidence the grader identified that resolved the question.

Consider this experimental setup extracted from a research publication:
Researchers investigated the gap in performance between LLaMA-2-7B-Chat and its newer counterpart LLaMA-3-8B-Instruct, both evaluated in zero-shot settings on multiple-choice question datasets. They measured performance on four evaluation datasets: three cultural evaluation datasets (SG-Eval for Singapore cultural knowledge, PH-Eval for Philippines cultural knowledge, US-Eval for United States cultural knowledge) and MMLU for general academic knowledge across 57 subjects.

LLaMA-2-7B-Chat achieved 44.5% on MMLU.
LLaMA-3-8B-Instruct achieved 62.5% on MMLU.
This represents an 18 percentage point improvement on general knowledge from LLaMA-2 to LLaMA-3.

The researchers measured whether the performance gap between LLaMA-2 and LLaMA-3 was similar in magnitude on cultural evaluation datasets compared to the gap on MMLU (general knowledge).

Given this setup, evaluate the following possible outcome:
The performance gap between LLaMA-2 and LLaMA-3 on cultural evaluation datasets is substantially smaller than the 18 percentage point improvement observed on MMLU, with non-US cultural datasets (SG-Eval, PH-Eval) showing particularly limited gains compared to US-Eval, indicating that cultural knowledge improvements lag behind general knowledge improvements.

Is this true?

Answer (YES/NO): NO